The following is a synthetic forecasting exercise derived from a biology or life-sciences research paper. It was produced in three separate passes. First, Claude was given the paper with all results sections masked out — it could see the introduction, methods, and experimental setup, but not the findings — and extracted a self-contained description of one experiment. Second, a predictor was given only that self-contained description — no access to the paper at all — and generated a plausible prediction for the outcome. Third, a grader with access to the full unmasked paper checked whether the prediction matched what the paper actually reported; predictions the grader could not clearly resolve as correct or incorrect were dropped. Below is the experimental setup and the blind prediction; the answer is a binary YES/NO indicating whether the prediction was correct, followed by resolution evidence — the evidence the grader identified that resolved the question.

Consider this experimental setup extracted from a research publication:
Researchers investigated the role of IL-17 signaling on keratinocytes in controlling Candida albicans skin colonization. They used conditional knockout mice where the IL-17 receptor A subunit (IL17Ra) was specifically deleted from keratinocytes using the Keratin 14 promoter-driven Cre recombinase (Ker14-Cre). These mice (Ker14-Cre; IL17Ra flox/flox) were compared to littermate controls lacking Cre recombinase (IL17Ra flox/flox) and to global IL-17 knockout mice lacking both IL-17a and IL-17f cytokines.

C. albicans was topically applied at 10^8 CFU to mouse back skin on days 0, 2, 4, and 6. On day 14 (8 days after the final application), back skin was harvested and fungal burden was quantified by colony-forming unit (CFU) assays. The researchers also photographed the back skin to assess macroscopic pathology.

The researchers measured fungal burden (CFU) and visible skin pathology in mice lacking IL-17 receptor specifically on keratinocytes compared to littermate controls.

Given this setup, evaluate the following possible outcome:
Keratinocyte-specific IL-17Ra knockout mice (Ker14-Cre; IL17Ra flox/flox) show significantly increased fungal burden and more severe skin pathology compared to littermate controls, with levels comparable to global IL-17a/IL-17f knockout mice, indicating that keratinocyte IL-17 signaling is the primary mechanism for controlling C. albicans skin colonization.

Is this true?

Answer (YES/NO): YES